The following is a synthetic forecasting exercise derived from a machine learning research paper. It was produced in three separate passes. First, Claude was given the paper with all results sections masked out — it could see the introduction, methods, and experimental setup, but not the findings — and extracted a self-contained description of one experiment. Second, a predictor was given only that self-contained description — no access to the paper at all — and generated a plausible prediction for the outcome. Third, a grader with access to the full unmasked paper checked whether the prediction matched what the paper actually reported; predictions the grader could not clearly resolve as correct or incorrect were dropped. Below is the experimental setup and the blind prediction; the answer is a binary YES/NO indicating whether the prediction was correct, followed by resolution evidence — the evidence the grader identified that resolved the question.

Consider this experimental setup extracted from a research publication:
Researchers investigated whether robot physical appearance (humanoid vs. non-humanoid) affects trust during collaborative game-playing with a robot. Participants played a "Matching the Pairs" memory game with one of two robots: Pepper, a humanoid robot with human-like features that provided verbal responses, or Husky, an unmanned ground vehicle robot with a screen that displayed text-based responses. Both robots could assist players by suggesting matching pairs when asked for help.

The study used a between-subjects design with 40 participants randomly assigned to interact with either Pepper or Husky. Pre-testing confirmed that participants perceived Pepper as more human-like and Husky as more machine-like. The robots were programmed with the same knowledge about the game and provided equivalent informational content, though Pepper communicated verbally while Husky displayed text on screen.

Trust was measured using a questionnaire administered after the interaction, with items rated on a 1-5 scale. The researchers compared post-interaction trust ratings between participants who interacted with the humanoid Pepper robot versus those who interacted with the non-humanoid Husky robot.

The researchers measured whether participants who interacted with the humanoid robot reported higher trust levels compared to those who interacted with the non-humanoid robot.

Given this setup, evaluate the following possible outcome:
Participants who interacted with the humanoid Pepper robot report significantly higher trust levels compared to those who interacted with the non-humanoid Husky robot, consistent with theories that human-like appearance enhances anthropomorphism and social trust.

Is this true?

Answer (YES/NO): NO